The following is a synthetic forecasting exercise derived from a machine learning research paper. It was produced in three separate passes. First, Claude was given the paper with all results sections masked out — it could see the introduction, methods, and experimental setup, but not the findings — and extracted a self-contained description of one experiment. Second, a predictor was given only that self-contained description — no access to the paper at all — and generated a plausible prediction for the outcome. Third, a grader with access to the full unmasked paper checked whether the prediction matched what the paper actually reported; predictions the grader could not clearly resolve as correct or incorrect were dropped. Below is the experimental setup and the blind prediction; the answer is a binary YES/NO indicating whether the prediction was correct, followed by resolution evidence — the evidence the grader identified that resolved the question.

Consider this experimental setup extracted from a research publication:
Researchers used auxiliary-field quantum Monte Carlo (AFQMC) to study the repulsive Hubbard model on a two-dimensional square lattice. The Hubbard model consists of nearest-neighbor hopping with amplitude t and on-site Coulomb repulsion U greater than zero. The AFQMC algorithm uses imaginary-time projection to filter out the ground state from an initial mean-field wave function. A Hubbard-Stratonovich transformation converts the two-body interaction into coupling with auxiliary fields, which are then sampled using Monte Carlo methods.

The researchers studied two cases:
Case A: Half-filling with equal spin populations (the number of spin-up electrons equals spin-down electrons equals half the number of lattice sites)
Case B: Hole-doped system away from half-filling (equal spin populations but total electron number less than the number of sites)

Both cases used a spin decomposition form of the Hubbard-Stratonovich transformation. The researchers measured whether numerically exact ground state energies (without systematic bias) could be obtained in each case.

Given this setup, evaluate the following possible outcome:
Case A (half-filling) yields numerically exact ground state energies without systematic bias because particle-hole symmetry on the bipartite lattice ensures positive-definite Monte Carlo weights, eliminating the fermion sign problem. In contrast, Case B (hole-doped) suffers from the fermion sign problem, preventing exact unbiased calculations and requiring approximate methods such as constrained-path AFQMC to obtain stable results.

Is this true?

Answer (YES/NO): YES